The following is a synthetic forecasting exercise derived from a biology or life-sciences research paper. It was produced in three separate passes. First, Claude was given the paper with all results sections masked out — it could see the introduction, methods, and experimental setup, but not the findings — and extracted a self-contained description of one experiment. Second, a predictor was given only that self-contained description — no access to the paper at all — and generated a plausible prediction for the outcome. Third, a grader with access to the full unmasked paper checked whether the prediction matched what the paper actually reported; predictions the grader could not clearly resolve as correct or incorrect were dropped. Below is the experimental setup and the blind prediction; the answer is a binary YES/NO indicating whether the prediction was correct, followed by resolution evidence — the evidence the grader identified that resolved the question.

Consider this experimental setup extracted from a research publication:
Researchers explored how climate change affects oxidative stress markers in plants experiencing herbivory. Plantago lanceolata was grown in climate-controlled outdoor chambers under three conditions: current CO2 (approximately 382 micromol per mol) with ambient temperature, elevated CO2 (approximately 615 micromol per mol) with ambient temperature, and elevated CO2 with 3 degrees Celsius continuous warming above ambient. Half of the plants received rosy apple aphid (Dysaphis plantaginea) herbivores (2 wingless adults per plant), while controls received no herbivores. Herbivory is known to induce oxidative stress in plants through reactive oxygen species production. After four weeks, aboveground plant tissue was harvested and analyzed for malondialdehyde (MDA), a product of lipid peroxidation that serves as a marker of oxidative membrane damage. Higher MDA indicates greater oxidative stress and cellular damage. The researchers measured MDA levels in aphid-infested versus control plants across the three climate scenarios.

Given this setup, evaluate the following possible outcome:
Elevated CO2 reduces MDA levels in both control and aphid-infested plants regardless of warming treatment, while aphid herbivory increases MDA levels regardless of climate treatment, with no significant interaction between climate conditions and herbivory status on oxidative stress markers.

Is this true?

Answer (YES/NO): NO